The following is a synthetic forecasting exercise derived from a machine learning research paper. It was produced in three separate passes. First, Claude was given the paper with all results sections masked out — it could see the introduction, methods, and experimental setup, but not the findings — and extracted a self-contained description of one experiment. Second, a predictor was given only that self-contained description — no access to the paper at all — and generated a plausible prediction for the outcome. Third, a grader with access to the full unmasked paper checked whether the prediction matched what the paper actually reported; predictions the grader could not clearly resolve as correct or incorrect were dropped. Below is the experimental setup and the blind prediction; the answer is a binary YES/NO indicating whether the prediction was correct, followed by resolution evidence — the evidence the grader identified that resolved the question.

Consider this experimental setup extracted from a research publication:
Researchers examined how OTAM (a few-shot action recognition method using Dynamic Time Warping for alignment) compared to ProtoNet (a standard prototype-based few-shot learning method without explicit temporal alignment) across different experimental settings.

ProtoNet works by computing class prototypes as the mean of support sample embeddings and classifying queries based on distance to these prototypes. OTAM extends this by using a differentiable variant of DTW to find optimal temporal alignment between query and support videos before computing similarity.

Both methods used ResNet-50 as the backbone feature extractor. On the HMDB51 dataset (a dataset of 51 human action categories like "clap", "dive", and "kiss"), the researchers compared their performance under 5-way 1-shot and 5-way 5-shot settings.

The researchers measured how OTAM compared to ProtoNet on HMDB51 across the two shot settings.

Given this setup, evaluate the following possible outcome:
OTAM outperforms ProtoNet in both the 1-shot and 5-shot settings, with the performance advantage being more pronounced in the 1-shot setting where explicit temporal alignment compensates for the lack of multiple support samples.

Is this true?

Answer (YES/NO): NO